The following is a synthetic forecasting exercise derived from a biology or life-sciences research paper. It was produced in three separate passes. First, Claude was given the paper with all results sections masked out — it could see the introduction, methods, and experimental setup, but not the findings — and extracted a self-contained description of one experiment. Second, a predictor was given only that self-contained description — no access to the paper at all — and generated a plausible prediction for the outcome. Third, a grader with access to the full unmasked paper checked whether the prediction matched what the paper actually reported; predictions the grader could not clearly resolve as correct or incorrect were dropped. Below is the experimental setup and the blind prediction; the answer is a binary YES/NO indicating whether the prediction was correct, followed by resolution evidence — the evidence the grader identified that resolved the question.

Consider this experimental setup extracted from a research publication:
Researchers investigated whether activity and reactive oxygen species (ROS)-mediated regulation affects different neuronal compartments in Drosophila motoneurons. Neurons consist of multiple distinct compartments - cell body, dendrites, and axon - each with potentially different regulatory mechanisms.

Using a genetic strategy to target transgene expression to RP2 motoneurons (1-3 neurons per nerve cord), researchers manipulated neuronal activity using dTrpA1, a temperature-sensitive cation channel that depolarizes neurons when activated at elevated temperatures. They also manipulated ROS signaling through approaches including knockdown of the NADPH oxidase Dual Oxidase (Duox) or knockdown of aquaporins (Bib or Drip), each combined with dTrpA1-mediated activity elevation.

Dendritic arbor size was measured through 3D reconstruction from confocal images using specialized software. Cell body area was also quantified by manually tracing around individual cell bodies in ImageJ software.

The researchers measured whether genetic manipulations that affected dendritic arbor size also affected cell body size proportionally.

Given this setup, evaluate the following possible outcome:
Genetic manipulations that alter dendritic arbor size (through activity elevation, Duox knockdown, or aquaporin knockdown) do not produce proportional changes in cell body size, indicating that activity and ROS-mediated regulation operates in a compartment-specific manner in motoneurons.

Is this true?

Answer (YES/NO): YES